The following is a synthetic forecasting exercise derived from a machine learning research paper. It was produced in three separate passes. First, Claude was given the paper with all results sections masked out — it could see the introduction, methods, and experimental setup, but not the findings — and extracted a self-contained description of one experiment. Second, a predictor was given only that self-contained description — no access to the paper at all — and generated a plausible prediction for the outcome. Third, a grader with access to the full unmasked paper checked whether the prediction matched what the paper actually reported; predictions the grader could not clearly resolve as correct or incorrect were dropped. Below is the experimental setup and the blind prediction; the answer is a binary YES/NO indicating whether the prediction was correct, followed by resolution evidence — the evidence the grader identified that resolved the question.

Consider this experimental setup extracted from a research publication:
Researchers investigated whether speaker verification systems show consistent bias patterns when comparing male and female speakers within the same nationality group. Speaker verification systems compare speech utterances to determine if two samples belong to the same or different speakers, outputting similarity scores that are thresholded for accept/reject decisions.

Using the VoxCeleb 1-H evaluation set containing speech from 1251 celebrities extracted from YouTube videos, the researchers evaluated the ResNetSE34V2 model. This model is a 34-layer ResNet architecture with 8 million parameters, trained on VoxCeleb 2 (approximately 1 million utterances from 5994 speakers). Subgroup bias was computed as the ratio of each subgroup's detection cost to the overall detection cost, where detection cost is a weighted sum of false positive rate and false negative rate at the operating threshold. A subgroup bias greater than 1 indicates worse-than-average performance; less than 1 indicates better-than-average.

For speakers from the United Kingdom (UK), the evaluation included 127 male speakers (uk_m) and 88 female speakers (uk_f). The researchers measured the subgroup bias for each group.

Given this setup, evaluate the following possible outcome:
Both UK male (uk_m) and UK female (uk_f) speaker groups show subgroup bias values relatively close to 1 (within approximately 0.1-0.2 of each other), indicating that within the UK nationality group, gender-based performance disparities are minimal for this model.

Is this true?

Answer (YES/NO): NO